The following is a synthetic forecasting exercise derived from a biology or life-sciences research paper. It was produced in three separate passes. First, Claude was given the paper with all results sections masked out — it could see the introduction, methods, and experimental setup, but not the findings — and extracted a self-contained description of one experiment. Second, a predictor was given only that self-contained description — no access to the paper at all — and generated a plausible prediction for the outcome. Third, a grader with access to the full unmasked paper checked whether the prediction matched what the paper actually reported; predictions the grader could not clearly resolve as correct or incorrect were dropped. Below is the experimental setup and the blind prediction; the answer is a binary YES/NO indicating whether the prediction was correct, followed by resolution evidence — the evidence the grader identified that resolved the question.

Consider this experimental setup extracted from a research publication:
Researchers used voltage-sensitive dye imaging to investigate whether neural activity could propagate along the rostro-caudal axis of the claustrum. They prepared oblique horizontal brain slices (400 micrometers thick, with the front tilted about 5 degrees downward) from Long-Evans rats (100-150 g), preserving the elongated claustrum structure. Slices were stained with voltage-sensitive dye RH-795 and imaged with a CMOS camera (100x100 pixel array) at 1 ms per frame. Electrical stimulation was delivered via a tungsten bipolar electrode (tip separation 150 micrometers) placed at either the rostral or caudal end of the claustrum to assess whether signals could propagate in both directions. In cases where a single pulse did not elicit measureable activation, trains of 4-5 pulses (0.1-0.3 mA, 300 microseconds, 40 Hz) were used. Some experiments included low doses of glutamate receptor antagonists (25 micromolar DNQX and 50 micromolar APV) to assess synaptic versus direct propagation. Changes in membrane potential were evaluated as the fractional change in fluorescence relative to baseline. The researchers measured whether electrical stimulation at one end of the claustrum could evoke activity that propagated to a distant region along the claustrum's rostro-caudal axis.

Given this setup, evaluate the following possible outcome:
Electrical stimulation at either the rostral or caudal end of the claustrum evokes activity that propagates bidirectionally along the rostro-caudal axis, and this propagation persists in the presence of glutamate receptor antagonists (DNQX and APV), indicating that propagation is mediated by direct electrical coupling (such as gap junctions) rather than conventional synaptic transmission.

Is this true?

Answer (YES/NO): NO